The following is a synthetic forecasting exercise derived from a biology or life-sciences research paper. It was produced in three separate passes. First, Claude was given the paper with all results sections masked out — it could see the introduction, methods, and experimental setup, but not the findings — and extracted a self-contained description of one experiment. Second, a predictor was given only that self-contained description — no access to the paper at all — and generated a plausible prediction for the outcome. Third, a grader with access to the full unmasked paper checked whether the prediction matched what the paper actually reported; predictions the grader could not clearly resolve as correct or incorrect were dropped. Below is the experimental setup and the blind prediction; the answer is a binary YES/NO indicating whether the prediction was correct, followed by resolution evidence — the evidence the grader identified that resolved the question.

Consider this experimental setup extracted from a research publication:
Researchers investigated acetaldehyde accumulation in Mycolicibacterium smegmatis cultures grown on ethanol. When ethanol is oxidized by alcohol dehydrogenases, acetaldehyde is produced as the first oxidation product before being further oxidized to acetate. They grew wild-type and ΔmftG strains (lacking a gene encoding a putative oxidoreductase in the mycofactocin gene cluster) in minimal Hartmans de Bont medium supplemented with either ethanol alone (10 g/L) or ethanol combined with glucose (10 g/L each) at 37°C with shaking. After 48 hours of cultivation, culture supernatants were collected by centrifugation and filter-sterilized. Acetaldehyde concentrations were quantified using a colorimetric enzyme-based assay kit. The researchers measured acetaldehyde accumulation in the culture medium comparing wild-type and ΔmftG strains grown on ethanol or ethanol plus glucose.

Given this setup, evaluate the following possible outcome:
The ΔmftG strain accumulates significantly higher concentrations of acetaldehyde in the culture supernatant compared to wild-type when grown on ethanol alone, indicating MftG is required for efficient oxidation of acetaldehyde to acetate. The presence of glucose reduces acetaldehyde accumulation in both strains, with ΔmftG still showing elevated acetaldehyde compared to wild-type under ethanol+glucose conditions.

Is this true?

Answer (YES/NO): NO